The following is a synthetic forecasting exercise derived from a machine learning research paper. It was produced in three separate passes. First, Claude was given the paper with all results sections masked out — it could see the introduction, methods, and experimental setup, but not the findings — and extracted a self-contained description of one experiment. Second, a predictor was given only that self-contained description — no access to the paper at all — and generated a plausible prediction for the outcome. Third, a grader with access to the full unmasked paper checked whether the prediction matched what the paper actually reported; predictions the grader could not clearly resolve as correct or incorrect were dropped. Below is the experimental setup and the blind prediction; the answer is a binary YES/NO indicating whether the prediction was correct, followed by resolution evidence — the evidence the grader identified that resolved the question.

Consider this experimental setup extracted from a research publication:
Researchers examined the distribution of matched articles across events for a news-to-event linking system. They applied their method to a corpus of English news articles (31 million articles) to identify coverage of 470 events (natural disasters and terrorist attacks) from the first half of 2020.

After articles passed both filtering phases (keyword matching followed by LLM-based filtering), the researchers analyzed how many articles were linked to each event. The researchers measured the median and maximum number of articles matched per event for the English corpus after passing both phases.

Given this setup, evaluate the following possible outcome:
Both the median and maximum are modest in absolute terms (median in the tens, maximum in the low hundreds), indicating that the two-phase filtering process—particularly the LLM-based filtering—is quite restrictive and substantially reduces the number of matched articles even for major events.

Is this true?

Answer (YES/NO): NO